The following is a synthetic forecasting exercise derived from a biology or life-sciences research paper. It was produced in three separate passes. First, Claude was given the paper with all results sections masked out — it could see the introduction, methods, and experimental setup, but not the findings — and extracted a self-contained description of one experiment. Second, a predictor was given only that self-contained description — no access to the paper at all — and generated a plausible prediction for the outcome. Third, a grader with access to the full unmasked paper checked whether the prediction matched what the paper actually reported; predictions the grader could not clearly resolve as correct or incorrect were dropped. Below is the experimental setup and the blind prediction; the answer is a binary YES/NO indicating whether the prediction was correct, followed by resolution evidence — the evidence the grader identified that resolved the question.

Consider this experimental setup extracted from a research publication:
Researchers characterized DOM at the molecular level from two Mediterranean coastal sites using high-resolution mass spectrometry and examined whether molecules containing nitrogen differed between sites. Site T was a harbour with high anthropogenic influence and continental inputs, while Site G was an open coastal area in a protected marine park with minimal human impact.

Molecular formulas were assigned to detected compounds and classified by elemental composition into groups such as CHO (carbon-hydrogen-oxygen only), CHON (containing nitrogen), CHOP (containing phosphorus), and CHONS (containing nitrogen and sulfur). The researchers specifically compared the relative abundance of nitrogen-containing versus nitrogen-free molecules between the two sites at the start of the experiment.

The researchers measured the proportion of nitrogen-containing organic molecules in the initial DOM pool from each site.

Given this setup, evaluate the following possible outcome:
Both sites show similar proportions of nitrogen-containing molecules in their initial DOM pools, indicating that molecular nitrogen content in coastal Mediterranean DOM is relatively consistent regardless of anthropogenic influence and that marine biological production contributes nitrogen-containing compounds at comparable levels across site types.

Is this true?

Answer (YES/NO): NO